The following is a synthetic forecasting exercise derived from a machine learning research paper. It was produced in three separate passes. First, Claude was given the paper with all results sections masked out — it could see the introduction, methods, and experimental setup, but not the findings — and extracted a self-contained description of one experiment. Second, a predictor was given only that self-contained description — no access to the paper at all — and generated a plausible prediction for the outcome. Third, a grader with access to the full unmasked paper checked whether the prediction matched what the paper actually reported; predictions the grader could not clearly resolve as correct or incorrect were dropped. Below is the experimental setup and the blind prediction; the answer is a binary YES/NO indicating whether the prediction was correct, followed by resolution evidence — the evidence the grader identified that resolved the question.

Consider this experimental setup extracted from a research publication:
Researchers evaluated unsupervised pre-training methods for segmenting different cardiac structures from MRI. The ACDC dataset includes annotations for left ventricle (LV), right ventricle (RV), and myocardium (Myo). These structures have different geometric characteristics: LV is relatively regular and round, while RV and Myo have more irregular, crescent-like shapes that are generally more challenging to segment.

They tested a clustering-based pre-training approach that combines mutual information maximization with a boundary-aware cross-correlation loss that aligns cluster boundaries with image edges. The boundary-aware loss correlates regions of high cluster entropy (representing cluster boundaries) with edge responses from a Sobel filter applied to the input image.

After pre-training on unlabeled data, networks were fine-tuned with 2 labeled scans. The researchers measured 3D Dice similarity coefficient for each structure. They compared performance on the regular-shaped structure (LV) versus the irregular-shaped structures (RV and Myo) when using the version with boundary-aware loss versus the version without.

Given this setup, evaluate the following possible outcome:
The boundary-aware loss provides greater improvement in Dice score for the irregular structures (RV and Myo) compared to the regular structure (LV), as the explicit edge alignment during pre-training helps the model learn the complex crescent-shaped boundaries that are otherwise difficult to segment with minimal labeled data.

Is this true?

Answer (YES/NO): YES